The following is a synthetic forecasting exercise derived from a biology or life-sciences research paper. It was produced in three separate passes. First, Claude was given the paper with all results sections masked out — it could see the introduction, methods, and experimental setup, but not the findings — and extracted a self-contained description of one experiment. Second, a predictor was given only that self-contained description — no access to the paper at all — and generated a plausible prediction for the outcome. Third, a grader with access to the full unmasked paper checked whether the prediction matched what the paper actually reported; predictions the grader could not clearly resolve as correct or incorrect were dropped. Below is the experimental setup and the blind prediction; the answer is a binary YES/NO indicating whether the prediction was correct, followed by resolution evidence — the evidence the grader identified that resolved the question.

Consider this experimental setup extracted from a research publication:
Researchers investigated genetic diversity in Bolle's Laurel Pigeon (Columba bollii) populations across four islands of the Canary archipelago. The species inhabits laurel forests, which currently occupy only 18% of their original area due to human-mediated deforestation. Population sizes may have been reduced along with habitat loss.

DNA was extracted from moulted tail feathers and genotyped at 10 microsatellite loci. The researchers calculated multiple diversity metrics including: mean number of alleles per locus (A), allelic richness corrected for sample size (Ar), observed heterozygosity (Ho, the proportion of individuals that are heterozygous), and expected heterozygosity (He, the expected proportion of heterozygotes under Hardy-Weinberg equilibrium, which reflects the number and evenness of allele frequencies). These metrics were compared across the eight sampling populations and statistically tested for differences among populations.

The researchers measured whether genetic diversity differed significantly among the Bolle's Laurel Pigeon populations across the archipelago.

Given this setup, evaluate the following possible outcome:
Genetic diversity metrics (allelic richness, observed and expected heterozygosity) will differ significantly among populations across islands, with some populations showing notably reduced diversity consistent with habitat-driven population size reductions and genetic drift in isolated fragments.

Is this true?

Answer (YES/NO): NO